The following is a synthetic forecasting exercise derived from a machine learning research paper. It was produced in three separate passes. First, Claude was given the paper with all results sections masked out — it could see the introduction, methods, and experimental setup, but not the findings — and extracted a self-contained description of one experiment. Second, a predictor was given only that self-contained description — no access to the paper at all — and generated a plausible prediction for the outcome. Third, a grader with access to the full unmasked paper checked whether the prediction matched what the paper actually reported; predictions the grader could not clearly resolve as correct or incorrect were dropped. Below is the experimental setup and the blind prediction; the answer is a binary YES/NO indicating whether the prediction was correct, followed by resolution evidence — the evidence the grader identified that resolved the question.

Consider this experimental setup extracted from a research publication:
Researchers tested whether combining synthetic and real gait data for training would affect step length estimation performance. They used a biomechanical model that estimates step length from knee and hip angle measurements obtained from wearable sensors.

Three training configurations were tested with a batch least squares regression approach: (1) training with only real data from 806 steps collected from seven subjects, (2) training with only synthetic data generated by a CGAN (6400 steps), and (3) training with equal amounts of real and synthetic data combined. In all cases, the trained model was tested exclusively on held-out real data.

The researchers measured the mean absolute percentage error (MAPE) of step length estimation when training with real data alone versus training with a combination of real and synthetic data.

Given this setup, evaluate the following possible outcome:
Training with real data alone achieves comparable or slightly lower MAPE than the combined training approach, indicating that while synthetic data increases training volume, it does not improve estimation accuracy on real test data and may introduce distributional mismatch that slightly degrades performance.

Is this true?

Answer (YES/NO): YES